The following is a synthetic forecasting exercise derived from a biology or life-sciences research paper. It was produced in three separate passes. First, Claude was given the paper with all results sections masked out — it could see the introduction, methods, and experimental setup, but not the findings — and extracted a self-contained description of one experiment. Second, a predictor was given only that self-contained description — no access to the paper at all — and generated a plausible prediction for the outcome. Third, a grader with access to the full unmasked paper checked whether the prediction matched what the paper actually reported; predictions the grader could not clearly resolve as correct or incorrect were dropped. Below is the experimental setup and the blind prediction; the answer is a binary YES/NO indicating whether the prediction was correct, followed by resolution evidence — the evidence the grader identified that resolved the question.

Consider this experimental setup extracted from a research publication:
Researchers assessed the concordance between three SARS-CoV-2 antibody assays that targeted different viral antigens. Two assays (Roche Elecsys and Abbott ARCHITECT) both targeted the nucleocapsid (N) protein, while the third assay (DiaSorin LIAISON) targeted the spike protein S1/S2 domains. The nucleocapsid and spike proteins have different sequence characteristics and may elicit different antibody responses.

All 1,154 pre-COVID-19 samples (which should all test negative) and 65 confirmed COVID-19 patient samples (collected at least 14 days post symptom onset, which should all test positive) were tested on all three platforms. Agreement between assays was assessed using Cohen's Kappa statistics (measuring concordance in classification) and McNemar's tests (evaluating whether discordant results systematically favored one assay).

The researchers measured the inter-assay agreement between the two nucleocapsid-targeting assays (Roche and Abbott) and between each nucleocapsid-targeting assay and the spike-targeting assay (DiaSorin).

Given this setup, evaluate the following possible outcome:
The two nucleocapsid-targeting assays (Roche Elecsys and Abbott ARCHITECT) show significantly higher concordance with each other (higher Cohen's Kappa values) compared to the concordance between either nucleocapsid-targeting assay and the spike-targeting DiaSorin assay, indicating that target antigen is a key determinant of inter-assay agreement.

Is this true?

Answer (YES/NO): YES